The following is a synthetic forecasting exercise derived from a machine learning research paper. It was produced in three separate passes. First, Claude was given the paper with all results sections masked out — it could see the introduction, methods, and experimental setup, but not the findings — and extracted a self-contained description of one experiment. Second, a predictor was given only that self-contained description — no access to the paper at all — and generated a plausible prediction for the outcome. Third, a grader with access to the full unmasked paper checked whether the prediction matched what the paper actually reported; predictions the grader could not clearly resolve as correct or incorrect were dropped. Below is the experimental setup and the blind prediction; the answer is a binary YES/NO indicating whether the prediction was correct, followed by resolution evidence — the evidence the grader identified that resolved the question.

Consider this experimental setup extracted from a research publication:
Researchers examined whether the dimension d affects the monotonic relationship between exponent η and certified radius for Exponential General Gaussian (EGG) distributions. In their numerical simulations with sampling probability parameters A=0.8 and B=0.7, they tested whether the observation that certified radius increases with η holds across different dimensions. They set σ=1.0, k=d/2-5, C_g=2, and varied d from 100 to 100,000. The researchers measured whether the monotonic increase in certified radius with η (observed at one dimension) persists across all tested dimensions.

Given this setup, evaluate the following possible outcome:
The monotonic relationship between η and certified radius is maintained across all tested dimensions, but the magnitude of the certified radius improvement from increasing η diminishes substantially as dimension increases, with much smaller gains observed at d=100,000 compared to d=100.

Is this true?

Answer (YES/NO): NO